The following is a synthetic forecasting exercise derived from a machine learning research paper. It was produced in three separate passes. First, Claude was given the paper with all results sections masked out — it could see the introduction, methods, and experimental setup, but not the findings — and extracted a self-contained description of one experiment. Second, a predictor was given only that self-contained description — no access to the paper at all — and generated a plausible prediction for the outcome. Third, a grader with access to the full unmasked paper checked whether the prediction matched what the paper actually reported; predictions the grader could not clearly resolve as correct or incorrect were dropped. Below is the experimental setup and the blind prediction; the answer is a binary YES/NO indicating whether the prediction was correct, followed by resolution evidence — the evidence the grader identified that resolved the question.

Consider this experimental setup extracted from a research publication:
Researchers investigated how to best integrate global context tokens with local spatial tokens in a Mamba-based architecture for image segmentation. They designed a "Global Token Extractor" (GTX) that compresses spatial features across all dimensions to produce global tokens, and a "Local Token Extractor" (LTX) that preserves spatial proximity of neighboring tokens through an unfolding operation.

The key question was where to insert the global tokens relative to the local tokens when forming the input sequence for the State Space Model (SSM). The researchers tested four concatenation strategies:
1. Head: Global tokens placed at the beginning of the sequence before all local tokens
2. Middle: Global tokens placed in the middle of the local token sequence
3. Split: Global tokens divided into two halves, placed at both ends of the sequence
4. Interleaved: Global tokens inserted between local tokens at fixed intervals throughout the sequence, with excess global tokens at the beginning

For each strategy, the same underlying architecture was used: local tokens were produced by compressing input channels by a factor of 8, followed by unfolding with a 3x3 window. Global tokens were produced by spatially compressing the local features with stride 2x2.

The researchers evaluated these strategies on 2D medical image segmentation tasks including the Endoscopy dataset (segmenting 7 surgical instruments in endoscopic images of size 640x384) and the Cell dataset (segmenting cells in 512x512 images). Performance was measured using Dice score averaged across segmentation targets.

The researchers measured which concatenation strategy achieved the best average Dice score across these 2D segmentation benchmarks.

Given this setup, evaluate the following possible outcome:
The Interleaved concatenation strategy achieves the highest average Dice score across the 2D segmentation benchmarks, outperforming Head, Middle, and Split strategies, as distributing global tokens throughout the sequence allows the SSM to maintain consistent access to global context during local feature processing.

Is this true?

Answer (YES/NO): YES